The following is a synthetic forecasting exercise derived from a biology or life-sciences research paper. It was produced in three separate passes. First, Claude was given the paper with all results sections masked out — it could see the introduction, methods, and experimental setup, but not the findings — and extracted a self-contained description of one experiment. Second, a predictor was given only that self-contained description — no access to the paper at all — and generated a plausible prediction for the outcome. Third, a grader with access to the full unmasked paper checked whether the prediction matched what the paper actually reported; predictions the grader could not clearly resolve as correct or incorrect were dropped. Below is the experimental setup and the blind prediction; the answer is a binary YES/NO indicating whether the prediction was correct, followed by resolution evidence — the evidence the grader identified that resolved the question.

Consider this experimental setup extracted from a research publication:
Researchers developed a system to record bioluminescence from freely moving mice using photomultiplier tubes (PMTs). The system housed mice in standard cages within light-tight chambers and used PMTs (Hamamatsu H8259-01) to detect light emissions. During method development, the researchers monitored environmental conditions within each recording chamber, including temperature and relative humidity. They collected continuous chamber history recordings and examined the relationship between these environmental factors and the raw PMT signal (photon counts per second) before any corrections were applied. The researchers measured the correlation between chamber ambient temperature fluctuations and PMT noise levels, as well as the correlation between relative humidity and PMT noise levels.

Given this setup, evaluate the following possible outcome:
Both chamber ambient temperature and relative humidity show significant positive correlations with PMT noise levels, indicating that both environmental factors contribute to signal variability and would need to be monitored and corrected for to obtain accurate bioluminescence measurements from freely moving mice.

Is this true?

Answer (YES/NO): NO